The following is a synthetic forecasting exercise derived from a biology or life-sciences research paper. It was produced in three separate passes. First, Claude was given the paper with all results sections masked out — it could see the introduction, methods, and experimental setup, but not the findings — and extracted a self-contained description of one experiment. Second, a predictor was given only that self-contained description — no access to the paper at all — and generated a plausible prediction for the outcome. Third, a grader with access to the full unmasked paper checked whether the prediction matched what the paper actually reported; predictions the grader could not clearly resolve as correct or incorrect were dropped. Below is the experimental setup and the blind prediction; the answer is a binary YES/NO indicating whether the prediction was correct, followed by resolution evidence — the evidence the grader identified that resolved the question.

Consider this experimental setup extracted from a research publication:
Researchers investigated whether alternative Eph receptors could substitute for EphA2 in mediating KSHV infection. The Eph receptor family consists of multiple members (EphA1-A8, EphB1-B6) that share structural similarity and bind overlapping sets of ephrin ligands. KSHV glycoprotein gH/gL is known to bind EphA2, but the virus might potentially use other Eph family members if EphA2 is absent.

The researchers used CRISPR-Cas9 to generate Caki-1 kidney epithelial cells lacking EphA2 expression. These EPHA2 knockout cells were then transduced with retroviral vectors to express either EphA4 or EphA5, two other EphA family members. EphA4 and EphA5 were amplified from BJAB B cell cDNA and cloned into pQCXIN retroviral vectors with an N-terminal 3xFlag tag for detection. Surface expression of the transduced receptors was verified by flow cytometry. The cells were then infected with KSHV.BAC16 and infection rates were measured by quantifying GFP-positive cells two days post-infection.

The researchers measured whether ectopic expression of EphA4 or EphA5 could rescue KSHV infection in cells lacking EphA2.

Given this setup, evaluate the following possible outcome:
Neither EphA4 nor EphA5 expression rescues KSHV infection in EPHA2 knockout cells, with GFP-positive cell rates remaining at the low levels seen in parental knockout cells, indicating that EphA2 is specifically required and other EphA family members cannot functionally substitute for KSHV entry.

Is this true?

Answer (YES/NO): NO